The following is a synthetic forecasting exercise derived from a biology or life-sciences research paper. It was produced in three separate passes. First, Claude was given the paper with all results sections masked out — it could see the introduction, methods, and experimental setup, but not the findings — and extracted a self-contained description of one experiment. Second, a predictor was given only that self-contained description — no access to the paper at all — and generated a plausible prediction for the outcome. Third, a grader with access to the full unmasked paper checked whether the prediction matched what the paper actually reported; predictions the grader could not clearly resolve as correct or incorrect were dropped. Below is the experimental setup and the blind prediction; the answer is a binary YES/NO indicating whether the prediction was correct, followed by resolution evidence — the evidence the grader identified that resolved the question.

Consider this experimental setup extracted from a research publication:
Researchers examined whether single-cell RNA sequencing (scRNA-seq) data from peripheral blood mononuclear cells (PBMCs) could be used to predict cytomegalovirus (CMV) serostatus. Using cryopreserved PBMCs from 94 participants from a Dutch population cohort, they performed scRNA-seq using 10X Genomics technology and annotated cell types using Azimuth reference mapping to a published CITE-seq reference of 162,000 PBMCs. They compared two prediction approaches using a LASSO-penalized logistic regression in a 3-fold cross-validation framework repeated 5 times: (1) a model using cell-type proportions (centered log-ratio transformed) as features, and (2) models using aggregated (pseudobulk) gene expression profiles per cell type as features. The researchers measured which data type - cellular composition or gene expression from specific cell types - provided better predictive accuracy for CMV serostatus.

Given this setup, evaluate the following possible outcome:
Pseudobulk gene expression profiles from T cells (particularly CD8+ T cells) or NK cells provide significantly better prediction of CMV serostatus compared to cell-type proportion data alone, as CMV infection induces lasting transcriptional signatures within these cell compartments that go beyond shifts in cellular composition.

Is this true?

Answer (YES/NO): NO